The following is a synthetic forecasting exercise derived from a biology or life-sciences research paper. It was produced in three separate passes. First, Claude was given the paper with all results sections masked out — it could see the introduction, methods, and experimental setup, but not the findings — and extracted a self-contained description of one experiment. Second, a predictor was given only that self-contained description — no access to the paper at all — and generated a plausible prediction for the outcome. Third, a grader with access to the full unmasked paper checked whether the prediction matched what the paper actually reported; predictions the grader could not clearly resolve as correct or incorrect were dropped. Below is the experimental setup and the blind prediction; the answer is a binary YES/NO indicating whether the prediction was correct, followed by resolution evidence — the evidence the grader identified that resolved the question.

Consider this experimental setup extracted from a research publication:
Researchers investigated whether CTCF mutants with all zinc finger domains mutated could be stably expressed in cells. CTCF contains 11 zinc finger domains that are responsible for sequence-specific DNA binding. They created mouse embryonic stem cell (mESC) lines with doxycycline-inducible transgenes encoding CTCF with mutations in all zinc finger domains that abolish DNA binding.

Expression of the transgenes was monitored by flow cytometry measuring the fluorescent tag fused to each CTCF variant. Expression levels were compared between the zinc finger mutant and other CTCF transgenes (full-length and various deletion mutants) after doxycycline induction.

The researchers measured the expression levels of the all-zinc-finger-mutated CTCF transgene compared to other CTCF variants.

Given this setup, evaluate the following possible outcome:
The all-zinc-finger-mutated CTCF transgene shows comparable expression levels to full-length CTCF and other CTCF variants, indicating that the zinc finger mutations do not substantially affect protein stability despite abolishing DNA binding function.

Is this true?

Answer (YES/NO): NO